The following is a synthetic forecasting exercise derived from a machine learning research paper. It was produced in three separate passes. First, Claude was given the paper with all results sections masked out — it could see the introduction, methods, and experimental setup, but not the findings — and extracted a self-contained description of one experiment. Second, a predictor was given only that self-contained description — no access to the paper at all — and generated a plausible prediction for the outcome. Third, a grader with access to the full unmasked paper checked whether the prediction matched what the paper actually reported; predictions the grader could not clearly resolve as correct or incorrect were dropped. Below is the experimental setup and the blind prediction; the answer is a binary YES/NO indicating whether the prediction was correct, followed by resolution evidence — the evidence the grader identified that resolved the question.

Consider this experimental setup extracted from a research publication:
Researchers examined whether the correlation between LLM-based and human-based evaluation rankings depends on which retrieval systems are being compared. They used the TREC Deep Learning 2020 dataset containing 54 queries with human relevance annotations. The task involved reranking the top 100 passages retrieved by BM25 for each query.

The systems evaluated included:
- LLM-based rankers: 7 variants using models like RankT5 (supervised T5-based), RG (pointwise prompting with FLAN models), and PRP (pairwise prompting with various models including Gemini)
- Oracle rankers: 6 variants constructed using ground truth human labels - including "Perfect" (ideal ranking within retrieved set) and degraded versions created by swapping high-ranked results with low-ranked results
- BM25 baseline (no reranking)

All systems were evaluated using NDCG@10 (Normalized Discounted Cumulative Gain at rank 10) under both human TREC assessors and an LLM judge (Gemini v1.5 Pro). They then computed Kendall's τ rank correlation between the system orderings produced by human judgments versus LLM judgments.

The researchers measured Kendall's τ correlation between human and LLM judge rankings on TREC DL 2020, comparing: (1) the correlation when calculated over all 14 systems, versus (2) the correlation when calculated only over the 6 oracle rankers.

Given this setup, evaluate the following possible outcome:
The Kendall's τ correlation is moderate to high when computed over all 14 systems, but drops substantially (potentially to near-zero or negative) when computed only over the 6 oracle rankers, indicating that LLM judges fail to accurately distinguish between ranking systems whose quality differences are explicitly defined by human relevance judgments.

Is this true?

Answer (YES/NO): NO